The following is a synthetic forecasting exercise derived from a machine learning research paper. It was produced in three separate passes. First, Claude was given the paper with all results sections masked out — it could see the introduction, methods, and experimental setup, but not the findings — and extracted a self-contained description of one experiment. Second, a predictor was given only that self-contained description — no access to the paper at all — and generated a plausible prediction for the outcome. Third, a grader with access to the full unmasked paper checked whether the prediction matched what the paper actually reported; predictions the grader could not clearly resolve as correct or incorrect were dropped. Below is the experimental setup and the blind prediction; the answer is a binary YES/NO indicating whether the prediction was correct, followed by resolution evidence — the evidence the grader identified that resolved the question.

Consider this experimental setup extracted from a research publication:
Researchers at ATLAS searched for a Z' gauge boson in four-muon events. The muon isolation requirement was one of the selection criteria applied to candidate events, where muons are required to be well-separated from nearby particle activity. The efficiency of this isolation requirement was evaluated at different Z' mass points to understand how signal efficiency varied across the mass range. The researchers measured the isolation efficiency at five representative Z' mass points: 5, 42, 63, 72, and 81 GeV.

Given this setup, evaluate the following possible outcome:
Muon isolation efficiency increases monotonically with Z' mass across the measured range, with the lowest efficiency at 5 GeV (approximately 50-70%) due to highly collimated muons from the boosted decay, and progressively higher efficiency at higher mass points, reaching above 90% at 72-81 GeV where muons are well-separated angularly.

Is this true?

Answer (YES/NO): NO